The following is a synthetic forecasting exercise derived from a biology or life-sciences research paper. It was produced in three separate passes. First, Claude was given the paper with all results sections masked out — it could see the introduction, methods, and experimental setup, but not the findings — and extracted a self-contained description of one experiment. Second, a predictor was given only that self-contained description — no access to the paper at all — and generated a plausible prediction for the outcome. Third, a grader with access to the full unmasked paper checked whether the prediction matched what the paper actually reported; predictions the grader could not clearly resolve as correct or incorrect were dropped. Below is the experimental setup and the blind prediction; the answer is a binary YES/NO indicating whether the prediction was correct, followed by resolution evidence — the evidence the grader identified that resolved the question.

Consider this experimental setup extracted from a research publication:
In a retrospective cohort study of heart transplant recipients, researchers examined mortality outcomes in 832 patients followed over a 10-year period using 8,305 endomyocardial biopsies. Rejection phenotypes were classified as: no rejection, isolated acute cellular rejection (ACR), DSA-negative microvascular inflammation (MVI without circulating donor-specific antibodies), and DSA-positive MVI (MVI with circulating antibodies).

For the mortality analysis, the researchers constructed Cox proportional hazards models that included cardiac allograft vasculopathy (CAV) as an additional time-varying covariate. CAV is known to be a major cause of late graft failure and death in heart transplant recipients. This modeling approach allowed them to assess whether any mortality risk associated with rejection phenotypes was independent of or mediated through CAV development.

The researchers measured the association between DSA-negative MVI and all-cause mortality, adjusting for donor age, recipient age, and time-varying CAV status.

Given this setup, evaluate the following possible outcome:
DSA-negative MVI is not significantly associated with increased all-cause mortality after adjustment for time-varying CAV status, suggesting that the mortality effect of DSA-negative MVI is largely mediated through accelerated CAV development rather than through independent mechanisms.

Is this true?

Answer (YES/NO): NO